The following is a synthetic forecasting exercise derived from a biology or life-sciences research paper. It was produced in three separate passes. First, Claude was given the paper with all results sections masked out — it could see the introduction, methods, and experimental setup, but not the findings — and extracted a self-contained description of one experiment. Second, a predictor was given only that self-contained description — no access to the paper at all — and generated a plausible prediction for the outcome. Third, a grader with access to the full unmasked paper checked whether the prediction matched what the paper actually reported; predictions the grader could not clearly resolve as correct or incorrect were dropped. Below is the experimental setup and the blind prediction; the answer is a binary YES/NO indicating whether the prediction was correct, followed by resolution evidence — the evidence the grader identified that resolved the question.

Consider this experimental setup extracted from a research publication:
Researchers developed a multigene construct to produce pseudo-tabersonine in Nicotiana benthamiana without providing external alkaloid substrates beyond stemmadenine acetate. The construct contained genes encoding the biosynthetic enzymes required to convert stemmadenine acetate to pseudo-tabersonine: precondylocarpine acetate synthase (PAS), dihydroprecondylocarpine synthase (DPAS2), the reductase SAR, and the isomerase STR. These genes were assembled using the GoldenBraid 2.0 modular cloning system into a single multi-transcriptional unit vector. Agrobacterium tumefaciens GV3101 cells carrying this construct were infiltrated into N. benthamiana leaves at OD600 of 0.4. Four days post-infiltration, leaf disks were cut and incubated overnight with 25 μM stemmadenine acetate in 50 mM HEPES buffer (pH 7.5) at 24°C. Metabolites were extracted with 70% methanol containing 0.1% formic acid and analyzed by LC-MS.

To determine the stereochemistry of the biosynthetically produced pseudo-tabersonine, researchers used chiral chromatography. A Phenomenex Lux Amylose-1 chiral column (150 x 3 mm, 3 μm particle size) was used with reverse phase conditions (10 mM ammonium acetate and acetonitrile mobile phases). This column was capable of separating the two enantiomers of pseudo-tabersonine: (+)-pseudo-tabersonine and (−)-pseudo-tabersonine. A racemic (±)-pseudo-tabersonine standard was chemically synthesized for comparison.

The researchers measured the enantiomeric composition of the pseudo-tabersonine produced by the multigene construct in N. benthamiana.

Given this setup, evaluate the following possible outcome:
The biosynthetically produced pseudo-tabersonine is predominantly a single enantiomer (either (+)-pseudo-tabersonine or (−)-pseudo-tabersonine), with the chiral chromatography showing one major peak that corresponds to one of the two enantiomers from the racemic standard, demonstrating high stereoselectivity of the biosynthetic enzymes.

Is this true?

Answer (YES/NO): YES